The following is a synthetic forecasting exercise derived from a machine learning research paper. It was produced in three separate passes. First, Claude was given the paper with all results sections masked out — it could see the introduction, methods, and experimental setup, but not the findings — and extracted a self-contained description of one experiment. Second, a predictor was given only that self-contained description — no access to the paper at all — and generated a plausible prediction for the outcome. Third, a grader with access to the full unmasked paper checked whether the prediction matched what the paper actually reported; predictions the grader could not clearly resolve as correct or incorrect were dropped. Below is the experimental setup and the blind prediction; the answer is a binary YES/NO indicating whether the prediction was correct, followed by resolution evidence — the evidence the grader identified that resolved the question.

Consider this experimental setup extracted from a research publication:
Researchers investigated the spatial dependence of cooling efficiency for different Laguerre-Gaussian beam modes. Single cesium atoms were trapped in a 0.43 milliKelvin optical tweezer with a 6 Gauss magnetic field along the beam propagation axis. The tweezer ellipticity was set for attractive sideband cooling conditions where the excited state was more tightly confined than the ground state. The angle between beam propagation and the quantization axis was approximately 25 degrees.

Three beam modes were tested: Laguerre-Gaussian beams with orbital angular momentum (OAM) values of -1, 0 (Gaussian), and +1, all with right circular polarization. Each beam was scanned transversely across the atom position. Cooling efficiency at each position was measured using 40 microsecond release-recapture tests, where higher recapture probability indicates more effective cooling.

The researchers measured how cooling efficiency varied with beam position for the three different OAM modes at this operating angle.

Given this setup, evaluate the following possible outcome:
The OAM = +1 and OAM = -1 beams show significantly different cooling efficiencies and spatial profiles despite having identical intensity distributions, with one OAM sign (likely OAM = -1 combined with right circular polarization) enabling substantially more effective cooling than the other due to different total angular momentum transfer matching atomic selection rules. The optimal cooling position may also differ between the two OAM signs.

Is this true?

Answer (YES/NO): NO